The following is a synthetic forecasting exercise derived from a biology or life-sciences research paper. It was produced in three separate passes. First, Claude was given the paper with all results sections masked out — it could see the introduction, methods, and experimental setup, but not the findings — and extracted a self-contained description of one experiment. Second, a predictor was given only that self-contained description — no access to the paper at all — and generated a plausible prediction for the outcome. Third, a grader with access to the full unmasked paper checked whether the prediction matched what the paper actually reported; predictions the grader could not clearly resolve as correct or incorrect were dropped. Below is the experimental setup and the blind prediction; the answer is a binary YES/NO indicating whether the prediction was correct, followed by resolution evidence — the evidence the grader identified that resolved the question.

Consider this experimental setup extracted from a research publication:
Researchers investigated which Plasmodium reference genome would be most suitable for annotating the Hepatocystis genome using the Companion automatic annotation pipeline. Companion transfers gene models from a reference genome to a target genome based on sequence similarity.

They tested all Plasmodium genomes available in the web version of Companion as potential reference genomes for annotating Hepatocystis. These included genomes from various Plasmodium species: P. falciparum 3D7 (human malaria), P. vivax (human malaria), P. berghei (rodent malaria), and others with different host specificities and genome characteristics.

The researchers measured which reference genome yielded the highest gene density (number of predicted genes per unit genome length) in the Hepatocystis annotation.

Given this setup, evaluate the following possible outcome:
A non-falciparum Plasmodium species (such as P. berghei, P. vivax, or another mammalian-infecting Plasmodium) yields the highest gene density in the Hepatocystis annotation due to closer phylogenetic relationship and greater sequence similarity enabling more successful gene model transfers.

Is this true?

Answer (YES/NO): NO